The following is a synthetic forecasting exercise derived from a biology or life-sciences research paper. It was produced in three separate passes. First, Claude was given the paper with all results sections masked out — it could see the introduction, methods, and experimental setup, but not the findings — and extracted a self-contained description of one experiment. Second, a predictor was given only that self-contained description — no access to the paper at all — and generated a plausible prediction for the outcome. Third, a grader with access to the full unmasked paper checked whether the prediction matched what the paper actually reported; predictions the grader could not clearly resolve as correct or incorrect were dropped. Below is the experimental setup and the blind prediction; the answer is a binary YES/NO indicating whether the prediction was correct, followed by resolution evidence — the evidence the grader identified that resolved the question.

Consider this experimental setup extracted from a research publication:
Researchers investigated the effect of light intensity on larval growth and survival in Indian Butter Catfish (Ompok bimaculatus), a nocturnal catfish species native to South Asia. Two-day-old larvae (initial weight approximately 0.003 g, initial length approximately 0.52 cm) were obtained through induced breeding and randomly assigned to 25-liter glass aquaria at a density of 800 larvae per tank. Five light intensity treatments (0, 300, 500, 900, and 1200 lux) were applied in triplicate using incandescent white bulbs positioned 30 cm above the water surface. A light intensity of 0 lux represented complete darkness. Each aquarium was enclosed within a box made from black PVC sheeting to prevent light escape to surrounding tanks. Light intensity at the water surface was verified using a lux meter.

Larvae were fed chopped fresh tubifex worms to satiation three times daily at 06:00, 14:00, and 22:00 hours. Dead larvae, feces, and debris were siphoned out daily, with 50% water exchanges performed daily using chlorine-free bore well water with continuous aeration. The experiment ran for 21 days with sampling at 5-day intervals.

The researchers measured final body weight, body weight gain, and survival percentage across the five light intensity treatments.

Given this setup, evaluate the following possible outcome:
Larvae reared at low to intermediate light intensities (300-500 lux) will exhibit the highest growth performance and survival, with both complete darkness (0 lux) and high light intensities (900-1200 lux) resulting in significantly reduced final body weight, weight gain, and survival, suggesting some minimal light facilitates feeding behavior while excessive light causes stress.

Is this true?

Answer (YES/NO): NO